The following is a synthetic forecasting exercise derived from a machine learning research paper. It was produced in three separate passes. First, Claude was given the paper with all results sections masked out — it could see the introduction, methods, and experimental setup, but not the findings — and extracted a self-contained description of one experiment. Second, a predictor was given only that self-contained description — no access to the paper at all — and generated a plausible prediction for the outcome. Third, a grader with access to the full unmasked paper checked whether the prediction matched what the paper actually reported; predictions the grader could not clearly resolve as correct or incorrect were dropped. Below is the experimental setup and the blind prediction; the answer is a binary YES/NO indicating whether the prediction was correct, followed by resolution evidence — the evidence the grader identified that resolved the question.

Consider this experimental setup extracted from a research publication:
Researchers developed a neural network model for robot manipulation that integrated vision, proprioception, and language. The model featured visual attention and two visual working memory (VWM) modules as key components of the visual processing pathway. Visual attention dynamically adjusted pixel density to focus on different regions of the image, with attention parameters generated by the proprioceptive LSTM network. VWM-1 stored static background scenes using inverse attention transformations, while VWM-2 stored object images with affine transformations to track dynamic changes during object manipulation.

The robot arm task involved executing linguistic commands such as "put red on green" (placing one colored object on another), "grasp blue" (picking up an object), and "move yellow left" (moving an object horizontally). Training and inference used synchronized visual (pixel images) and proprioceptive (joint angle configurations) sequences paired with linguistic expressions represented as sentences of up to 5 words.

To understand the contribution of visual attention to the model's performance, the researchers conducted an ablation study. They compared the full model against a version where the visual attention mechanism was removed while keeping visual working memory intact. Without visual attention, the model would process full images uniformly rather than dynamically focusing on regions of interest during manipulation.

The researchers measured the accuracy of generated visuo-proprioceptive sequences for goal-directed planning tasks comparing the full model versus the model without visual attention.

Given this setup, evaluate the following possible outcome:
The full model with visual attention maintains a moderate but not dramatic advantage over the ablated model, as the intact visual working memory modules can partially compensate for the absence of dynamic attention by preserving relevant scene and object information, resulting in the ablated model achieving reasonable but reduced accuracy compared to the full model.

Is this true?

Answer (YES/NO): NO